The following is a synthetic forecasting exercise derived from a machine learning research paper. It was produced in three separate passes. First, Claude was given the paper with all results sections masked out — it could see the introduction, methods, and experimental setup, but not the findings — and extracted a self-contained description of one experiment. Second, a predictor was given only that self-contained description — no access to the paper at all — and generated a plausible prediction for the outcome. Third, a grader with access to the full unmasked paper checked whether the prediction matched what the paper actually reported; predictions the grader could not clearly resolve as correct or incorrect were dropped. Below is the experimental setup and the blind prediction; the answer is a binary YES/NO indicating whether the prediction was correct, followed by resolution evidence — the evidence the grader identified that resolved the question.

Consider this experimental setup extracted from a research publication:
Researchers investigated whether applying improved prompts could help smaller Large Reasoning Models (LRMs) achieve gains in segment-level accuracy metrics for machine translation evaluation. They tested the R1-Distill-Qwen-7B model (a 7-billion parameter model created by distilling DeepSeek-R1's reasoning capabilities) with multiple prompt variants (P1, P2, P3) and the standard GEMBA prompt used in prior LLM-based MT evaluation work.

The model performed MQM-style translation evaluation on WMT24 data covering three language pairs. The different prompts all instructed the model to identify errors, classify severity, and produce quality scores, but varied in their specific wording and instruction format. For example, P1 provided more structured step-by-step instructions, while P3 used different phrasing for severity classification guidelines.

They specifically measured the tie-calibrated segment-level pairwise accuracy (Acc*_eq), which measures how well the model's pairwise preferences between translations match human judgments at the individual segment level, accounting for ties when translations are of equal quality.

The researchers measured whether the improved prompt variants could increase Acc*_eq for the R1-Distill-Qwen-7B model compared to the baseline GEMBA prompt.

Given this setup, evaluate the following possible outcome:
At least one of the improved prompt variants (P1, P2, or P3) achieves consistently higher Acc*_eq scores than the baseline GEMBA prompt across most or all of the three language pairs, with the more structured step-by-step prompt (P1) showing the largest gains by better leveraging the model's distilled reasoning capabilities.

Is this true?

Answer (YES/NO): NO